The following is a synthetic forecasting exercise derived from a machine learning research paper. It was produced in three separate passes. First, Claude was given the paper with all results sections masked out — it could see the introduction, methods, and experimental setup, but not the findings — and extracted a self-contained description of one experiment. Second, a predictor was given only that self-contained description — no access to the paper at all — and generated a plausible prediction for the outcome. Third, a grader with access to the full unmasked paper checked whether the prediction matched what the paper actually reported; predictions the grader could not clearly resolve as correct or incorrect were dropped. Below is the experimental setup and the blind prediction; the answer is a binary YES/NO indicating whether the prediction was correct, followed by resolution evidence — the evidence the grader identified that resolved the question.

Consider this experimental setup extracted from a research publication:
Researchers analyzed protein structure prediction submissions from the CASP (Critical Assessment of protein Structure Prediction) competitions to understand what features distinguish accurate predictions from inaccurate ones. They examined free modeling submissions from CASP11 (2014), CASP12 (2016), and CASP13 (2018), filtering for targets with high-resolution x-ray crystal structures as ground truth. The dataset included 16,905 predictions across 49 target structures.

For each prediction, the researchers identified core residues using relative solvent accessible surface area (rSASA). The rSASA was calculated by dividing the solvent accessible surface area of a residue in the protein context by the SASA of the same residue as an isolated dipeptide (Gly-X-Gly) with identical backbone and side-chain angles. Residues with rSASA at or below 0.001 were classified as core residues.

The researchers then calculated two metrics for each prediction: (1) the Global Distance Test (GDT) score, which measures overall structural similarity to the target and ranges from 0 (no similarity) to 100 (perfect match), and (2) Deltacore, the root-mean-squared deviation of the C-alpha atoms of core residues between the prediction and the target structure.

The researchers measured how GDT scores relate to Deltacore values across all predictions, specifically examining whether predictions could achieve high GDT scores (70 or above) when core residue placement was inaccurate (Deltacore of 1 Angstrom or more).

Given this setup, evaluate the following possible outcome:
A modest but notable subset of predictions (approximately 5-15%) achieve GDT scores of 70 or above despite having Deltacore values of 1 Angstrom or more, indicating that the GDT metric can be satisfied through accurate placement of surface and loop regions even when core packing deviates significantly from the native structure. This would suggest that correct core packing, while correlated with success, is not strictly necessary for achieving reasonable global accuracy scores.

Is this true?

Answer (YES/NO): NO